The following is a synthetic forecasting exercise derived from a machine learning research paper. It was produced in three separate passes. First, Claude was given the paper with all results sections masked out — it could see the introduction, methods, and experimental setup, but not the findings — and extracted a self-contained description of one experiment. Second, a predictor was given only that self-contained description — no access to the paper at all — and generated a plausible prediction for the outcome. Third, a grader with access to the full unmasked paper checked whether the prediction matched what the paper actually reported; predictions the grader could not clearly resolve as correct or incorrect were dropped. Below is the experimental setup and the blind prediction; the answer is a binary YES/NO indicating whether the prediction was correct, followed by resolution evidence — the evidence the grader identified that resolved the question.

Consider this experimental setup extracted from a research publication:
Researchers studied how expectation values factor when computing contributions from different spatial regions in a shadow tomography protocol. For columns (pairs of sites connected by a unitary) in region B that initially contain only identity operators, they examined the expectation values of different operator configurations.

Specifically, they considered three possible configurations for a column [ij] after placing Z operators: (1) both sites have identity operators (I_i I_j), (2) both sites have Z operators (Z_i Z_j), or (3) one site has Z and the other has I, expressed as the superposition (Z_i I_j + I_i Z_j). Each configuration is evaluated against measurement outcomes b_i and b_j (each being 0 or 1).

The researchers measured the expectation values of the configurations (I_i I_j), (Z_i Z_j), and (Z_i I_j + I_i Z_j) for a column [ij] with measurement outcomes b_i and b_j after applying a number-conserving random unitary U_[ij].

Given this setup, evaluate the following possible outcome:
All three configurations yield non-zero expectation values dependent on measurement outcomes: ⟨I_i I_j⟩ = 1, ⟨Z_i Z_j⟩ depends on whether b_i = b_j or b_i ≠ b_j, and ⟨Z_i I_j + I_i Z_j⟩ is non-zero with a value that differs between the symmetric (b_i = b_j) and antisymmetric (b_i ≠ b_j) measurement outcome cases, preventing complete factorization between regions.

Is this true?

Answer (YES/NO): NO